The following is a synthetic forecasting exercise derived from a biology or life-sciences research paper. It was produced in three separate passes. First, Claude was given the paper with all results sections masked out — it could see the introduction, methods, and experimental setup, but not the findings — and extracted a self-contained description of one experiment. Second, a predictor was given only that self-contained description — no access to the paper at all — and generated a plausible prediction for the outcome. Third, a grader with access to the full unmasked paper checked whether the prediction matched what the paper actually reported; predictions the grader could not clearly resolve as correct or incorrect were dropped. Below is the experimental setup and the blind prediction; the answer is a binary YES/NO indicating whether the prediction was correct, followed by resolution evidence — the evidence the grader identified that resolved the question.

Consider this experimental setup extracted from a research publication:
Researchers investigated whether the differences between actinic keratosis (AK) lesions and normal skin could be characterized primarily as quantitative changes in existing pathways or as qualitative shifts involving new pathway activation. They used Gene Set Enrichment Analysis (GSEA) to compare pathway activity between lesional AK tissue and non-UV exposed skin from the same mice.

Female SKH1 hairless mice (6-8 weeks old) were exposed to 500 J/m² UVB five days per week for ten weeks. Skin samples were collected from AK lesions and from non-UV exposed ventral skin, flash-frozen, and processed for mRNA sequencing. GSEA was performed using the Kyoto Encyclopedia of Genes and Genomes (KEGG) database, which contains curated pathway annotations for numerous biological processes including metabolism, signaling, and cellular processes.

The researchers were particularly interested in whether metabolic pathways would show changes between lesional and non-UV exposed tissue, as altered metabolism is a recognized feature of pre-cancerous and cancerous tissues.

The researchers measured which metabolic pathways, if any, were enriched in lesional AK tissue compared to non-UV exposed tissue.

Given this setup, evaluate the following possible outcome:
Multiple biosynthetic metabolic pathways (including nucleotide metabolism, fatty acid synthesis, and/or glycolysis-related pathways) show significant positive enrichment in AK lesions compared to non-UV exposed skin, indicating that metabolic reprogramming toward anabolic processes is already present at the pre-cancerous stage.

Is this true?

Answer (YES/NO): YES